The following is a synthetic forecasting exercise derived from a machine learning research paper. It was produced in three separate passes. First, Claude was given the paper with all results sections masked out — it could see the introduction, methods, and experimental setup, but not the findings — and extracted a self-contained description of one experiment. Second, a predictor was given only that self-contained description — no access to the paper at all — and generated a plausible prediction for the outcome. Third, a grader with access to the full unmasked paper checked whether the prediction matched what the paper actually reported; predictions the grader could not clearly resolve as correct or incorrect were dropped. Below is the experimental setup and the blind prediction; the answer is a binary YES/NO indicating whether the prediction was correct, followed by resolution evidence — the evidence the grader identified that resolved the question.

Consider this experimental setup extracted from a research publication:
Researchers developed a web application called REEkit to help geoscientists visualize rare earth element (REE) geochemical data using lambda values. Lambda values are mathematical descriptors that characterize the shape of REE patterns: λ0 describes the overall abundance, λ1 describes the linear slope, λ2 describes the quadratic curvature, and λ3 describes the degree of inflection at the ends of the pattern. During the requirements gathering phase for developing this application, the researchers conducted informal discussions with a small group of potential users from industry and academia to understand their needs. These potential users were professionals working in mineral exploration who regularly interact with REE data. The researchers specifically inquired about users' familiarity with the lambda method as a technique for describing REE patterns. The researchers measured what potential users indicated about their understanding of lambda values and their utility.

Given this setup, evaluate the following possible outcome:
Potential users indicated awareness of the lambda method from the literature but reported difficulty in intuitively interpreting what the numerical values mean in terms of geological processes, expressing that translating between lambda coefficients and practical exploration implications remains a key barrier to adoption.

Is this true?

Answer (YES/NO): NO